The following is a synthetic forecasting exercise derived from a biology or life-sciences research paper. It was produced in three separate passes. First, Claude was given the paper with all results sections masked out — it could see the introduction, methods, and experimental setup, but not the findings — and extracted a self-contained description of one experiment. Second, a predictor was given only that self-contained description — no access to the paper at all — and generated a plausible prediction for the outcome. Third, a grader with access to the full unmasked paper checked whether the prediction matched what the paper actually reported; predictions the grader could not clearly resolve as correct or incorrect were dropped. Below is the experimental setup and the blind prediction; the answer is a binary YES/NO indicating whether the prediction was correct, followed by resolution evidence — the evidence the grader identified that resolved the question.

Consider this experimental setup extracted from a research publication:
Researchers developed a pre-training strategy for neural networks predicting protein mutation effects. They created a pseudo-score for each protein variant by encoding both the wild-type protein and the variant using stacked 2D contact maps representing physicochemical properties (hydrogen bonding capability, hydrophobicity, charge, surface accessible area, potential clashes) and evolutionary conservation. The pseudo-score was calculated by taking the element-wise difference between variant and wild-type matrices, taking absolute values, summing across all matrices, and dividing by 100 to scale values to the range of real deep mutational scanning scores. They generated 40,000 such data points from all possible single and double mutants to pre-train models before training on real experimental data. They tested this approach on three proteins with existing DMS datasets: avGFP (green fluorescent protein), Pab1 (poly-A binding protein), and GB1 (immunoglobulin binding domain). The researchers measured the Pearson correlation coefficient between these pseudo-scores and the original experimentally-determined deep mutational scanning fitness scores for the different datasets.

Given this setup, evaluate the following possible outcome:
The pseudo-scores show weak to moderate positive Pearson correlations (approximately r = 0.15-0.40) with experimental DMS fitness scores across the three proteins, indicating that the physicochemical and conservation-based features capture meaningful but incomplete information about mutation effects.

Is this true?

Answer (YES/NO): NO